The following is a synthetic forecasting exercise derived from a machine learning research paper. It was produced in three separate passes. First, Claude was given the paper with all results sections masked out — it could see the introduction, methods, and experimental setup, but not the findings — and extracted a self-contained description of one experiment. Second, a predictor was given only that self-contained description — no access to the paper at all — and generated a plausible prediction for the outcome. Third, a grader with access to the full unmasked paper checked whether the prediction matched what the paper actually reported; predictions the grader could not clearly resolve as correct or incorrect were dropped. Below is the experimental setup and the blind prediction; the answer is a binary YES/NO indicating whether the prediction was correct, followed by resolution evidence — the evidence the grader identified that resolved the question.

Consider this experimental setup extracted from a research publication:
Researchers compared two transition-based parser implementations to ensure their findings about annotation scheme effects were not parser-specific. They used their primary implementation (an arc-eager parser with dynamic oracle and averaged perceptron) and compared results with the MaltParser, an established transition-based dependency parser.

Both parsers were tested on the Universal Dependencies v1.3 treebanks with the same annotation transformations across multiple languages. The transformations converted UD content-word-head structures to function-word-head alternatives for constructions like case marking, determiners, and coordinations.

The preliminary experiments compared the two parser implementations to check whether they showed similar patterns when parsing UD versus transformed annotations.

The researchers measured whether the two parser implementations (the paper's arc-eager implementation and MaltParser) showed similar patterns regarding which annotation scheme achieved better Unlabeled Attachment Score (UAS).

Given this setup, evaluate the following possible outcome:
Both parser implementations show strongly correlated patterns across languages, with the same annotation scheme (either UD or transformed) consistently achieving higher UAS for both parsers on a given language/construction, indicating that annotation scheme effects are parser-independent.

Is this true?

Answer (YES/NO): YES